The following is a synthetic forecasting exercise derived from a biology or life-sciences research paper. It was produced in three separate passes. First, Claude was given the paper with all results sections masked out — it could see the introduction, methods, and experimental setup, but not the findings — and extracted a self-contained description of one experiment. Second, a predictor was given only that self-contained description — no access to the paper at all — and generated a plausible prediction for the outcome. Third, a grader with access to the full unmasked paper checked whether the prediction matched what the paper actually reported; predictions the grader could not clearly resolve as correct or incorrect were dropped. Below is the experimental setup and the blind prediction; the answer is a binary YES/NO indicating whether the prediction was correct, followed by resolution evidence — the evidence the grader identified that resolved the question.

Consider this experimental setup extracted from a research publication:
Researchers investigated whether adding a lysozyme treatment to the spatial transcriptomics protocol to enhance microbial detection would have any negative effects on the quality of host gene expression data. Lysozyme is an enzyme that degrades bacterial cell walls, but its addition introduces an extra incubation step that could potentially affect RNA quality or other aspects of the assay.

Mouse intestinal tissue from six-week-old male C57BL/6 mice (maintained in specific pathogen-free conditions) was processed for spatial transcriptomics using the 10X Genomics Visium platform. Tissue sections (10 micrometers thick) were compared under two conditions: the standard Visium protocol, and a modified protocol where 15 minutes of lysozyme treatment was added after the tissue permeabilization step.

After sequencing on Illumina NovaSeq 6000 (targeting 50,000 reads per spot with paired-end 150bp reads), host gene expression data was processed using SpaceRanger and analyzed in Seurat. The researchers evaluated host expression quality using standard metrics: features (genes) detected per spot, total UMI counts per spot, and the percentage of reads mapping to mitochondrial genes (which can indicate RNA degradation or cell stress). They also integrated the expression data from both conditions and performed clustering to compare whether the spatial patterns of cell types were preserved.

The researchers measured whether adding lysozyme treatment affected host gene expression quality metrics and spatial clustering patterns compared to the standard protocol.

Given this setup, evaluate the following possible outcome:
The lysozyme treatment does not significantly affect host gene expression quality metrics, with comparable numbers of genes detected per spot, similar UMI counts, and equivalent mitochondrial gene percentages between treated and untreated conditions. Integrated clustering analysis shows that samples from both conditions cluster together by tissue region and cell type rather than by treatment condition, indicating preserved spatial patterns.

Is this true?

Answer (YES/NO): YES